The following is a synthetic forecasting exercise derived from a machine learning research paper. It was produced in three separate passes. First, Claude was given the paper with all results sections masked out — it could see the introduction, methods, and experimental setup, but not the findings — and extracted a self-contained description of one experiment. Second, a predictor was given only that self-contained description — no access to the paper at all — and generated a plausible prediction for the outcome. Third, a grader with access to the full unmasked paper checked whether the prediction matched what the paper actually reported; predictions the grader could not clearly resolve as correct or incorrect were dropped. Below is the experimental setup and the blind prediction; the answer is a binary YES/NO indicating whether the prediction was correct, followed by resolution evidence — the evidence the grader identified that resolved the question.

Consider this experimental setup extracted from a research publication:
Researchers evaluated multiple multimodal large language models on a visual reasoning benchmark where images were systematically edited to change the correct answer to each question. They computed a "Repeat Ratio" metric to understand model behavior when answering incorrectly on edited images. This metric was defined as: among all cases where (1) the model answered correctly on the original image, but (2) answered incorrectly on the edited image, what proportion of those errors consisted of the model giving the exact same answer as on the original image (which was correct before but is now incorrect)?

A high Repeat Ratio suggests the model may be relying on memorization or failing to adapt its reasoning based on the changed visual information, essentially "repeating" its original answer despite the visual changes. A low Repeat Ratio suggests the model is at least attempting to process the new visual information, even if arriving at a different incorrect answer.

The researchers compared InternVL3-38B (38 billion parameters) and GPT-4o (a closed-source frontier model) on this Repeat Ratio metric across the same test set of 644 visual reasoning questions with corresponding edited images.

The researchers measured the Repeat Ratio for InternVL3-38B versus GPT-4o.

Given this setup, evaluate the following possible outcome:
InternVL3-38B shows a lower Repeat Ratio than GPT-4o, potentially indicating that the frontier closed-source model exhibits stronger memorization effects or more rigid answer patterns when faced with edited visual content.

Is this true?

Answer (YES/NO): YES